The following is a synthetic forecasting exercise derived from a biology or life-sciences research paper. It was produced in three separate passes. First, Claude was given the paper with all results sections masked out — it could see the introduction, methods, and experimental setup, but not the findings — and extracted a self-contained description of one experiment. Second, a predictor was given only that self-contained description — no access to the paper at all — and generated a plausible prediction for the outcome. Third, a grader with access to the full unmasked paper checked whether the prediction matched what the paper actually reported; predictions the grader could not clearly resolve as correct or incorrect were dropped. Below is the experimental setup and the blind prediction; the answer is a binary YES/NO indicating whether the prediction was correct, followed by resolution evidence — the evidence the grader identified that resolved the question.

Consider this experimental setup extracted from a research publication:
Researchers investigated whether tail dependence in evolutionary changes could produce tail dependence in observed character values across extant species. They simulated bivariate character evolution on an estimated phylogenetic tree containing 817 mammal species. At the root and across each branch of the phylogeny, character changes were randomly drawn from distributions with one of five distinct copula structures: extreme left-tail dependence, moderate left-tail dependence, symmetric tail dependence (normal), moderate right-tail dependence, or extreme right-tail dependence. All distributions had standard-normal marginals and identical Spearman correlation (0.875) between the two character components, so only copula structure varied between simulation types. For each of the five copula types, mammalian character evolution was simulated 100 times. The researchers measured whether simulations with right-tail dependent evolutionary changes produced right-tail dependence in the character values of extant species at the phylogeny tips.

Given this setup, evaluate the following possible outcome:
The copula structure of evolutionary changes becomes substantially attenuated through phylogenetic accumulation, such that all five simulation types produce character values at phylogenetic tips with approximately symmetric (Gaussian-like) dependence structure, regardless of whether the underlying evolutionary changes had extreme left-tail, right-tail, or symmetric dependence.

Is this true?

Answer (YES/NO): NO